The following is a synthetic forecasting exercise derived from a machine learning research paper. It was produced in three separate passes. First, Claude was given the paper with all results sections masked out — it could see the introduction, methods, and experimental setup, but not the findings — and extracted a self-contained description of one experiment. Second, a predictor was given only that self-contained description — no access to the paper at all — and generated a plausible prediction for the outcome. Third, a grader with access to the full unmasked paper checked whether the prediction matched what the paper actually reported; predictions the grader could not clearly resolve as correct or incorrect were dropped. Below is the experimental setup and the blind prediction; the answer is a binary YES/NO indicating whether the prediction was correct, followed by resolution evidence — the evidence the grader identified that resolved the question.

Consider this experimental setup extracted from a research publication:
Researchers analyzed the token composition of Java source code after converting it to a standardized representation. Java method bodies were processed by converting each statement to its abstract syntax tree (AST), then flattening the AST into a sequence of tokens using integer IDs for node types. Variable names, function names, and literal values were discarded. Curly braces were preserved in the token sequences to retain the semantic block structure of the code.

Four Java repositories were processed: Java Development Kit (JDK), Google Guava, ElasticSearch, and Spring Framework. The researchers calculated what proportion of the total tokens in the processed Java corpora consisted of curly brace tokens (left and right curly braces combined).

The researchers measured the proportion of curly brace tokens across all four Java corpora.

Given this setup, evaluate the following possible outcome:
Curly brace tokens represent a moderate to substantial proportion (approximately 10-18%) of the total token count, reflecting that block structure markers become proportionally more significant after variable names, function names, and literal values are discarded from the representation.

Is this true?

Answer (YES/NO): NO